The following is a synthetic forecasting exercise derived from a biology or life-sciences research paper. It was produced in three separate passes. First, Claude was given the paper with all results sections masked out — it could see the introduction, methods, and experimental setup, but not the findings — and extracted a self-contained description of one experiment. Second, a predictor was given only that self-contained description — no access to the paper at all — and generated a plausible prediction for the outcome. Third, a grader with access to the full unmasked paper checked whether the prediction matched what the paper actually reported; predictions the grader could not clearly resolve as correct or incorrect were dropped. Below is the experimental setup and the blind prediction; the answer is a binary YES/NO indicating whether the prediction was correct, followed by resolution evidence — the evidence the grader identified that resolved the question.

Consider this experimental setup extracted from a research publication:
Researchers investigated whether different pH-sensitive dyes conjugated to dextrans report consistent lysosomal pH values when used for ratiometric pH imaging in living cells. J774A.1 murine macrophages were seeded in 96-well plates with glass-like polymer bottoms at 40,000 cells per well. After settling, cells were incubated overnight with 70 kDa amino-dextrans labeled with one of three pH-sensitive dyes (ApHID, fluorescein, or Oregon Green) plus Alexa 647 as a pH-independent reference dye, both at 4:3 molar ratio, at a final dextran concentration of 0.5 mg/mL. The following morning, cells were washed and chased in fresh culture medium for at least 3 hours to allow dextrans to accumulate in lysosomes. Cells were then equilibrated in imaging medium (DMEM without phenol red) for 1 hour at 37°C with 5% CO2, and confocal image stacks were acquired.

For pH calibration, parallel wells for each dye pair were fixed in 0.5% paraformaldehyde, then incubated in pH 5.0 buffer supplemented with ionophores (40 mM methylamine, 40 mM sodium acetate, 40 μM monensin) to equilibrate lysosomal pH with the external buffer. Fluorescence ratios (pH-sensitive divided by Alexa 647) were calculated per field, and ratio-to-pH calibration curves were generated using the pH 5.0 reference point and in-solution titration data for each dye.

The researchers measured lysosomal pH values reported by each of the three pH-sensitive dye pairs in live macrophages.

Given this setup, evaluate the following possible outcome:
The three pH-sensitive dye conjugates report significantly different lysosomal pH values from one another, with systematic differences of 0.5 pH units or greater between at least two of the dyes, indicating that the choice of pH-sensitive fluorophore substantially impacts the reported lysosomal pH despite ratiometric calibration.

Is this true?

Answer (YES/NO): NO